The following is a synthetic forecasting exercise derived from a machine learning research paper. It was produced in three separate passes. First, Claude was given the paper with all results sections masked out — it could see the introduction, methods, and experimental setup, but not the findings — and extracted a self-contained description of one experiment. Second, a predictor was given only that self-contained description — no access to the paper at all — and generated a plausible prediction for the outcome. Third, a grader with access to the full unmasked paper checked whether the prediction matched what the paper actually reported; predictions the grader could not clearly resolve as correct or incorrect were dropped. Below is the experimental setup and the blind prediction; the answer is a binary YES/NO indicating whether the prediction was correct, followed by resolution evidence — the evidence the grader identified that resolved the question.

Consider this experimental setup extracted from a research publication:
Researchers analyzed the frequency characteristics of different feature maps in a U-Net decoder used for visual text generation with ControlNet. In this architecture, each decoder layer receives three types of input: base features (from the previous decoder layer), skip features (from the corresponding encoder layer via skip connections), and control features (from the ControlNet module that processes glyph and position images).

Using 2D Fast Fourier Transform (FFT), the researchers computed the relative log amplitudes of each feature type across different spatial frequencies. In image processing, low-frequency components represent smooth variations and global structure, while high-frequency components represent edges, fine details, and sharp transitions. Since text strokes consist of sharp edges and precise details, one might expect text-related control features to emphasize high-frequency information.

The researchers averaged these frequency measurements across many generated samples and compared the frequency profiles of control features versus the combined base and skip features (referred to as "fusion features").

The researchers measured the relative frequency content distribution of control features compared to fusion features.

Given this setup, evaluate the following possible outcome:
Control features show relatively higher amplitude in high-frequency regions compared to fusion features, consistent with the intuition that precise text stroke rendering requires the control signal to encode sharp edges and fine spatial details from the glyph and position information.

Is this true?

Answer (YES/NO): YES